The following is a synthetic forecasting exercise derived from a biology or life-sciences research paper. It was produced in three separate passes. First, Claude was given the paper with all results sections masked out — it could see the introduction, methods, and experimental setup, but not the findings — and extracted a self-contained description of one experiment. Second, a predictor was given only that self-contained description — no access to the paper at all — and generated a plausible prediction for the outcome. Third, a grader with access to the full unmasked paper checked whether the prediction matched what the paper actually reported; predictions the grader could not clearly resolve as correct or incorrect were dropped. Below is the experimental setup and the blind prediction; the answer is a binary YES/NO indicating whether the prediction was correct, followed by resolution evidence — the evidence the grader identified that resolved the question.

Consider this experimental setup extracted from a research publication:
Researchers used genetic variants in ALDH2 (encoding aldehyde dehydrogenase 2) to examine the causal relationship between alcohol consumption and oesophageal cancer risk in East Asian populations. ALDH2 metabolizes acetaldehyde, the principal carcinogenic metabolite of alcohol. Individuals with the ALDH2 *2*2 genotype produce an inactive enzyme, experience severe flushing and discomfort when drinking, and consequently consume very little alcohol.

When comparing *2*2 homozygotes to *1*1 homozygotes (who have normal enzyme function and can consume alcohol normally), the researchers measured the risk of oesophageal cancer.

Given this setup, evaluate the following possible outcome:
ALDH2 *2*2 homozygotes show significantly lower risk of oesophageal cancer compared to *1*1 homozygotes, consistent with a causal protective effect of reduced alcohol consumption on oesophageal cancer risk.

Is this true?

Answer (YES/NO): YES